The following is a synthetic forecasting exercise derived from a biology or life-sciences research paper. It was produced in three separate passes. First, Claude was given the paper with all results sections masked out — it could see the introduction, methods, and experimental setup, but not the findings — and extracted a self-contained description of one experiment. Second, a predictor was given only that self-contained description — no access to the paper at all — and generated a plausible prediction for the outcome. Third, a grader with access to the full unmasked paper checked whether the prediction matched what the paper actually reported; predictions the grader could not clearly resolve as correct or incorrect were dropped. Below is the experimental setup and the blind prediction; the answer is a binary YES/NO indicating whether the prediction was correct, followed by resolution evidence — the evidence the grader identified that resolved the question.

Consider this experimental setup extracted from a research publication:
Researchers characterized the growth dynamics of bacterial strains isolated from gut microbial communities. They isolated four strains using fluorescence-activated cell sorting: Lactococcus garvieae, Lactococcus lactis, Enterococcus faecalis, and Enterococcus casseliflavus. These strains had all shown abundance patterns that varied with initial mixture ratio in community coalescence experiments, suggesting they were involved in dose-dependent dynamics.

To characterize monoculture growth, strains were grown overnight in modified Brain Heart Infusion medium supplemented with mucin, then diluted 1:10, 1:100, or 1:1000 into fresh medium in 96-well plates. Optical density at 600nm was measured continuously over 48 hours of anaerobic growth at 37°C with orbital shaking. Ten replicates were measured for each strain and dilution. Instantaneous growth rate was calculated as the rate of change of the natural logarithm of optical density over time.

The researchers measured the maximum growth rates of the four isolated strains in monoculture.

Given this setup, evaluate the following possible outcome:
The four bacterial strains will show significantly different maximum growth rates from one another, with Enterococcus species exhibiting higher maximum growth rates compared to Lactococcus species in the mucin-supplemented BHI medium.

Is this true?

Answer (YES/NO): NO